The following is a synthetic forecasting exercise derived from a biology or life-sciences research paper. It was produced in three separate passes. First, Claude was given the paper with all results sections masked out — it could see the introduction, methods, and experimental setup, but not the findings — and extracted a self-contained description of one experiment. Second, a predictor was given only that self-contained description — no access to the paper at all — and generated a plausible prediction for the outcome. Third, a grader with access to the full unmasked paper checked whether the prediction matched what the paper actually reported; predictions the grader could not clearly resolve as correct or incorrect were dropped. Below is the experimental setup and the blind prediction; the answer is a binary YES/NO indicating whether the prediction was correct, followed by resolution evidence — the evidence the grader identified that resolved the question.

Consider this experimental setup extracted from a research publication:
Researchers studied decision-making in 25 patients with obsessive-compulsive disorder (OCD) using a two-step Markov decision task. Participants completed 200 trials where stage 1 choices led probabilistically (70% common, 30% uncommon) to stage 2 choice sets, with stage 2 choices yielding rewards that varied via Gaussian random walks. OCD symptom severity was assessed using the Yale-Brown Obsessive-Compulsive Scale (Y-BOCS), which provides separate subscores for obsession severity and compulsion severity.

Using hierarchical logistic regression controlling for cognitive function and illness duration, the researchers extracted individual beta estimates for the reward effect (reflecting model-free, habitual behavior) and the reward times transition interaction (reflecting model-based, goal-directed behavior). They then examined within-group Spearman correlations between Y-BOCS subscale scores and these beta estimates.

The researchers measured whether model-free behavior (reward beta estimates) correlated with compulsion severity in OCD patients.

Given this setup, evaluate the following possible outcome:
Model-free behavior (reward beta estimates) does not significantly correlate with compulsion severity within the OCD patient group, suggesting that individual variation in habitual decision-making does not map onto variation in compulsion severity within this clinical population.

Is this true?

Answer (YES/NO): YES